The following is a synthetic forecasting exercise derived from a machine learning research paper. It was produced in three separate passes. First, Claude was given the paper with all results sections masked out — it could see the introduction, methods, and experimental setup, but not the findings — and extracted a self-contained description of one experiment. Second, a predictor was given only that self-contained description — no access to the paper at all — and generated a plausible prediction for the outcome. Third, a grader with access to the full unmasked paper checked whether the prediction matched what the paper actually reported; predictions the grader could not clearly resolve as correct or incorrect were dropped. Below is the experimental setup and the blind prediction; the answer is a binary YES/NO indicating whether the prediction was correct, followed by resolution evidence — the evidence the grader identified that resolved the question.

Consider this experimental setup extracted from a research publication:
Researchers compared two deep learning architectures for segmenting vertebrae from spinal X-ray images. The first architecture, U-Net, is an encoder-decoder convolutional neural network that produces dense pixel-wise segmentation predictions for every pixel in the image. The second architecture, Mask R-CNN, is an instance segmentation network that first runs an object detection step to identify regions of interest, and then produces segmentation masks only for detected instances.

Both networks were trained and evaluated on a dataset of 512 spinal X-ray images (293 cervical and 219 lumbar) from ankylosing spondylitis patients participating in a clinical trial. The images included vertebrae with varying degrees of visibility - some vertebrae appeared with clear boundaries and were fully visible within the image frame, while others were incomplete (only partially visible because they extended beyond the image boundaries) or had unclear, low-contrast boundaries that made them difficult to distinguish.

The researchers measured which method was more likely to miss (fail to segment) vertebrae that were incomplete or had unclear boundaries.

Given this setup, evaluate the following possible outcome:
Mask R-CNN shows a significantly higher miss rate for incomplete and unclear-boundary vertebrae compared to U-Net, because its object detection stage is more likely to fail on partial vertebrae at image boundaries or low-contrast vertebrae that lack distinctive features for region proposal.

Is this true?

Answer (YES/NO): YES